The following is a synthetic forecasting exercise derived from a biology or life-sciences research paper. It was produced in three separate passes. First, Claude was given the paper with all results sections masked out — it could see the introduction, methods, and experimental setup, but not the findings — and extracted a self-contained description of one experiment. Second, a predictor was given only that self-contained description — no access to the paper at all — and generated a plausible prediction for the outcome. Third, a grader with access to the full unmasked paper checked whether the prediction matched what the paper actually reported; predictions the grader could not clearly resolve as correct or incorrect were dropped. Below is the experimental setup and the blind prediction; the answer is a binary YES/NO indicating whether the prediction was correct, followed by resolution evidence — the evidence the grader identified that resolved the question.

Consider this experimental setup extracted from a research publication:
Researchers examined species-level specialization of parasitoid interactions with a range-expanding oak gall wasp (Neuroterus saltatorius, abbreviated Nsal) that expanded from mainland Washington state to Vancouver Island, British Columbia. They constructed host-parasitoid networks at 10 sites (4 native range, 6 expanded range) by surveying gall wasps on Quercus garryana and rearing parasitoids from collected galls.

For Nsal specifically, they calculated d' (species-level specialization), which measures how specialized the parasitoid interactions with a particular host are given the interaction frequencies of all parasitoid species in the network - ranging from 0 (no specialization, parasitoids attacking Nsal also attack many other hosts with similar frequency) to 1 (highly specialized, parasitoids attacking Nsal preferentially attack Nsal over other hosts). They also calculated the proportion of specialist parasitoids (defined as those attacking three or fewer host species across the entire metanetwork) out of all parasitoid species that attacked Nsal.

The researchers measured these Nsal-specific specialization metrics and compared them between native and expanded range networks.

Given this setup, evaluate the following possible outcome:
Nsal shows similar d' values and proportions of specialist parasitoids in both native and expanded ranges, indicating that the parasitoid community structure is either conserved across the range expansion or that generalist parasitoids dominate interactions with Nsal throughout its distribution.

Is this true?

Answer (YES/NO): NO